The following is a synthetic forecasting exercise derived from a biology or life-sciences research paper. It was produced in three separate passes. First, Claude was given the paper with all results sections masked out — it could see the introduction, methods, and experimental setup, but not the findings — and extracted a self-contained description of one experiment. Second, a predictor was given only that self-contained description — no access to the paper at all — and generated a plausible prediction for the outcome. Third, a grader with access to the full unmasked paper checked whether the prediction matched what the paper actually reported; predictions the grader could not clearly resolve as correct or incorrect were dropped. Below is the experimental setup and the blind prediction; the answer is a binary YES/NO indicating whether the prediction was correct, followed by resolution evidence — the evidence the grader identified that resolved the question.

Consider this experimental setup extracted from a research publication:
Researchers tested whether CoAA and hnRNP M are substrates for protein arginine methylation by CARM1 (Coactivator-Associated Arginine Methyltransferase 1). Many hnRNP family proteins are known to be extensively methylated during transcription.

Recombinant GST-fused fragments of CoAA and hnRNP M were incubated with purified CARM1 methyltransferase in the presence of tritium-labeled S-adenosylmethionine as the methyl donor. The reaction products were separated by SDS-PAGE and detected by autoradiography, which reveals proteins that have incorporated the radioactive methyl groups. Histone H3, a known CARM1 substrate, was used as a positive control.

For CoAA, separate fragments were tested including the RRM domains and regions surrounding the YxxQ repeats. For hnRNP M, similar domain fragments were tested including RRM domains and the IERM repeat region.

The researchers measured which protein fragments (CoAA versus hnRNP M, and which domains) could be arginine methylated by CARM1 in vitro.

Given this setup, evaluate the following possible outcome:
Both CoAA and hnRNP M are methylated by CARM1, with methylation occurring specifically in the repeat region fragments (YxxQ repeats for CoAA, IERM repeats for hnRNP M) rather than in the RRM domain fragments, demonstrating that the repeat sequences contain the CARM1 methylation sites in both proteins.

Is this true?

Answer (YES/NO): NO